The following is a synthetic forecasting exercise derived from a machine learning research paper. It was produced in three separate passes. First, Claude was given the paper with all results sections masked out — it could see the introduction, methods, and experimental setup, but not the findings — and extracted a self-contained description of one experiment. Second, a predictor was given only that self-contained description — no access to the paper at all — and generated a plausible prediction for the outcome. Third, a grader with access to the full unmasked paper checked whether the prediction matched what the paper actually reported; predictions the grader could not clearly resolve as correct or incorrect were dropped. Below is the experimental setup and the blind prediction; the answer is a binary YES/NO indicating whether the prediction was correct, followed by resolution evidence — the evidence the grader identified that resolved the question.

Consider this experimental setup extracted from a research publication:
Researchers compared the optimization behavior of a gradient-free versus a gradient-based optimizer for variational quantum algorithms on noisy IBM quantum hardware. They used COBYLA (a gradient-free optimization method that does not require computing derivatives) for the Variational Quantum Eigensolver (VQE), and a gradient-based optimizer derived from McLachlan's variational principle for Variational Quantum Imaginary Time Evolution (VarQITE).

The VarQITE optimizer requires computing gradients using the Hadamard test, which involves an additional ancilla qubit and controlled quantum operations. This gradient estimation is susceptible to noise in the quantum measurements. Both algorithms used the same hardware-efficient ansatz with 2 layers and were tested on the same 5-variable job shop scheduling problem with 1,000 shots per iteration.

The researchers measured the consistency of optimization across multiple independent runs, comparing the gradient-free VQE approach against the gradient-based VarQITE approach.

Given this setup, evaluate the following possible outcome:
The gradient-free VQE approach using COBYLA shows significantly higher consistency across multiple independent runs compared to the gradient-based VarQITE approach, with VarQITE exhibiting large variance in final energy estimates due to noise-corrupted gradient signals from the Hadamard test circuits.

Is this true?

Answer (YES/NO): NO